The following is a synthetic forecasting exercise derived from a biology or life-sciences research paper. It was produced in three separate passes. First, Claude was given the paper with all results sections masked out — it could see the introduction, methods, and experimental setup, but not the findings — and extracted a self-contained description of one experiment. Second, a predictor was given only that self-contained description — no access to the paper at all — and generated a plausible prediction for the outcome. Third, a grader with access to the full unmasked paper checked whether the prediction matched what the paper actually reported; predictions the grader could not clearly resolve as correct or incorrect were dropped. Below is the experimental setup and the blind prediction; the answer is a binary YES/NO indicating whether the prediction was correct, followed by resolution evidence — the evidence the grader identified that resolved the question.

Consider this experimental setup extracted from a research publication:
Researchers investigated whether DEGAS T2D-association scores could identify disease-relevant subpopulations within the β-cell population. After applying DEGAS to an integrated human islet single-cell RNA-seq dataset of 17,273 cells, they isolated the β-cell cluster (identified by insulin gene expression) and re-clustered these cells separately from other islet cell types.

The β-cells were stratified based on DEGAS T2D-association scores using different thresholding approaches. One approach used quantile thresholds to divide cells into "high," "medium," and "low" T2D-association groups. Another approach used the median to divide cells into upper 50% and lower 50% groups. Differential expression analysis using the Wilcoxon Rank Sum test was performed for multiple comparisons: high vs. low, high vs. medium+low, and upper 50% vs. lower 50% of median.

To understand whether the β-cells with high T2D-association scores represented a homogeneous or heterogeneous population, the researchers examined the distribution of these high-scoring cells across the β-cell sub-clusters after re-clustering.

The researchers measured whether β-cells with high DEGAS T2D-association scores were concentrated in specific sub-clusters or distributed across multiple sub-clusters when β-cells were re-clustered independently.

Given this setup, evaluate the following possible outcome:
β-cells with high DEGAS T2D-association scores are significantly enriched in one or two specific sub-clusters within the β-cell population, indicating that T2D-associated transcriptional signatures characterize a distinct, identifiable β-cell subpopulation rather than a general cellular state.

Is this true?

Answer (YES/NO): YES